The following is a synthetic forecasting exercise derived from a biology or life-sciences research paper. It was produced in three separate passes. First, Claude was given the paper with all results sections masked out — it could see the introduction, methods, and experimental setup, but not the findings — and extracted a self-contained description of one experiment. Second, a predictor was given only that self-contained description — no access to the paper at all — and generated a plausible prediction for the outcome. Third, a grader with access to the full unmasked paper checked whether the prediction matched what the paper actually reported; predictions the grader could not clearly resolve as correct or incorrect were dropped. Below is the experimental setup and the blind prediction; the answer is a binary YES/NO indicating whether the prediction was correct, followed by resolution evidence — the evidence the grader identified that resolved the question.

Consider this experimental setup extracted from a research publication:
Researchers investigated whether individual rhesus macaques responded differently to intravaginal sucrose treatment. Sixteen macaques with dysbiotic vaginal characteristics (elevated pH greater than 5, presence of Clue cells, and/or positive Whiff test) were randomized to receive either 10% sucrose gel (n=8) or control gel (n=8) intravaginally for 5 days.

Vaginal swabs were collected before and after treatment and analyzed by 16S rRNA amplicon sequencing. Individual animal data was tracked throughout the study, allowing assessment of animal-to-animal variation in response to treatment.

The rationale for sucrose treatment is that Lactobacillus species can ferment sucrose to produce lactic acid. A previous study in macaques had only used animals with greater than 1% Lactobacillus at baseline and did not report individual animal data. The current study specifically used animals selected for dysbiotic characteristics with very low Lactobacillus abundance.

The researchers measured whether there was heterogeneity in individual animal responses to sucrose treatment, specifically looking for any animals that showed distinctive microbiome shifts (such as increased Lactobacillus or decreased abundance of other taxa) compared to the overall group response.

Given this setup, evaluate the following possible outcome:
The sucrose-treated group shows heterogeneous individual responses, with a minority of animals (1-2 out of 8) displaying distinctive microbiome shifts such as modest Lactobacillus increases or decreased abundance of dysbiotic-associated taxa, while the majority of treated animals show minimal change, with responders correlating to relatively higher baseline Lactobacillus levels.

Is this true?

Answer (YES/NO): NO